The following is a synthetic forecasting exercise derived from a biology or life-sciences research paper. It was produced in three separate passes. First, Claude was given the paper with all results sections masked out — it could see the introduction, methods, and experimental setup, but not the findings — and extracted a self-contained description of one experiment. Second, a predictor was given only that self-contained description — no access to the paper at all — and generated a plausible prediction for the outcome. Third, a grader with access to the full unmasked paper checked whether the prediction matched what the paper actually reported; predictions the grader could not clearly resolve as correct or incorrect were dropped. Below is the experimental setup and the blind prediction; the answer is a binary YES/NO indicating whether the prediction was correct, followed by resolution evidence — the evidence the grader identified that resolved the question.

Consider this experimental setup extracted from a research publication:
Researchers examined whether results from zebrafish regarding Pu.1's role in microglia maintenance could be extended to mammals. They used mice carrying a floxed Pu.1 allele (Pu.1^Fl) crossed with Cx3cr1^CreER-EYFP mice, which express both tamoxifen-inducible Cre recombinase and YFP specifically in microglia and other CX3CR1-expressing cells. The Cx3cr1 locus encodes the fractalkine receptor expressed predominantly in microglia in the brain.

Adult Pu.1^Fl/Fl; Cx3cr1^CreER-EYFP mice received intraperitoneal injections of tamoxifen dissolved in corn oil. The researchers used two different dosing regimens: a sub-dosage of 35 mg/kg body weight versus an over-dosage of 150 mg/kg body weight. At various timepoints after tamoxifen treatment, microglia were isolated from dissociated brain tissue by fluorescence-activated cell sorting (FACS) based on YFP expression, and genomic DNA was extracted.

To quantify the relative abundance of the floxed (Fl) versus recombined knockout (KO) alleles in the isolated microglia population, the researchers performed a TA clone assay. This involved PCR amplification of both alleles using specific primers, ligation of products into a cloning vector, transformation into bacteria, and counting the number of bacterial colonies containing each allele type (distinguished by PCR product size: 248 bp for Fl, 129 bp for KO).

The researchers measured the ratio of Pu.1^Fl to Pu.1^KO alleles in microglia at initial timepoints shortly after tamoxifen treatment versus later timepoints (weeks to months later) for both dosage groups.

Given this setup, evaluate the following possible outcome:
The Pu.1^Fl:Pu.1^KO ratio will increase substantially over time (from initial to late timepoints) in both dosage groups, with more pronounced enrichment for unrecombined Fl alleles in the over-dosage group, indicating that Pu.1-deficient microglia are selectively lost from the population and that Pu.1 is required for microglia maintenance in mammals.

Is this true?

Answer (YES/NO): NO